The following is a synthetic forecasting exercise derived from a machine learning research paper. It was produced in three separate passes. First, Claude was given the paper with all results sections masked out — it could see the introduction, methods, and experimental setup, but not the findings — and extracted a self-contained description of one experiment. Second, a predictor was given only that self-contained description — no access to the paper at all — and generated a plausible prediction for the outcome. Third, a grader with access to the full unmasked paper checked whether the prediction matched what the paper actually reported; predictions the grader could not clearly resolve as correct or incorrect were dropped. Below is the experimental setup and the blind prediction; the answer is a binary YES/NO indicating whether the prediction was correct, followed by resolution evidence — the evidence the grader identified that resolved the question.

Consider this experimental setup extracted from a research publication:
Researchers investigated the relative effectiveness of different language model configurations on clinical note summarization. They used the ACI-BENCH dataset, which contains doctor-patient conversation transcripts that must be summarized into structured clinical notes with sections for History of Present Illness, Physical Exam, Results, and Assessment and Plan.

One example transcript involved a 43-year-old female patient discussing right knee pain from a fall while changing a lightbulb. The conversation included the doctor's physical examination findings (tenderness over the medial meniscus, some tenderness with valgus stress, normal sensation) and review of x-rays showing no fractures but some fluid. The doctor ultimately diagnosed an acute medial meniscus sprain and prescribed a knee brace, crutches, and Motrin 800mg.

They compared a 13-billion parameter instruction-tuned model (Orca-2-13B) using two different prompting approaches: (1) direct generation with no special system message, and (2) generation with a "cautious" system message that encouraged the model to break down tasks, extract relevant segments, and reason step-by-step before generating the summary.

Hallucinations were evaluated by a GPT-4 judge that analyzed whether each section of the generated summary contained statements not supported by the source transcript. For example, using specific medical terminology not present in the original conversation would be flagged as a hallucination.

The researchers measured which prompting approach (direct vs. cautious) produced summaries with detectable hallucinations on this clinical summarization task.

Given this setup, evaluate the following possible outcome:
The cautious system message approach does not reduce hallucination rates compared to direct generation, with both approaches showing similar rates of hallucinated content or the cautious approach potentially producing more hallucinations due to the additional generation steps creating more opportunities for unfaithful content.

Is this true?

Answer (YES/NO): YES